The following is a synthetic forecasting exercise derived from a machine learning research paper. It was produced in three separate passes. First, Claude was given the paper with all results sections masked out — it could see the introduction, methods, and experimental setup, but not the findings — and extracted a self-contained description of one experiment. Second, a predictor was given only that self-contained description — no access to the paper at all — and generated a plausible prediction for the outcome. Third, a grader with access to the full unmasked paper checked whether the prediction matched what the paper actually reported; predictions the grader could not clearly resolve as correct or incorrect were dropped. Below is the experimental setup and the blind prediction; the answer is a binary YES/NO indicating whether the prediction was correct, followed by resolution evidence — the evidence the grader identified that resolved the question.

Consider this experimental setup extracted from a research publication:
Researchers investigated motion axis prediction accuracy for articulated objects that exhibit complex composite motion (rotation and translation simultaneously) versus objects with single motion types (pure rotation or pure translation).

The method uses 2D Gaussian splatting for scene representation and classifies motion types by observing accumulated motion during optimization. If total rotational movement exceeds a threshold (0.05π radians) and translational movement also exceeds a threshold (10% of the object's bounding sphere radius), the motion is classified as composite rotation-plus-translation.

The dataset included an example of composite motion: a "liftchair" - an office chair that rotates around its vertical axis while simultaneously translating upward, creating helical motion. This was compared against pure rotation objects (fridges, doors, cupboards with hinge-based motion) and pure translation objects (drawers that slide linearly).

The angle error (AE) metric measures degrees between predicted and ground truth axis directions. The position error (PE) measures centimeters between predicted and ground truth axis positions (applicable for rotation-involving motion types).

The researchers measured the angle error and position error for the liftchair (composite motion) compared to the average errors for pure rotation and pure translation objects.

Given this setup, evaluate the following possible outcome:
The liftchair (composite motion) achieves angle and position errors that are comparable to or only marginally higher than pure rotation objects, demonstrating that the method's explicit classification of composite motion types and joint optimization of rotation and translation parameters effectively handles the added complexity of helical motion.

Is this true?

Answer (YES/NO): NO